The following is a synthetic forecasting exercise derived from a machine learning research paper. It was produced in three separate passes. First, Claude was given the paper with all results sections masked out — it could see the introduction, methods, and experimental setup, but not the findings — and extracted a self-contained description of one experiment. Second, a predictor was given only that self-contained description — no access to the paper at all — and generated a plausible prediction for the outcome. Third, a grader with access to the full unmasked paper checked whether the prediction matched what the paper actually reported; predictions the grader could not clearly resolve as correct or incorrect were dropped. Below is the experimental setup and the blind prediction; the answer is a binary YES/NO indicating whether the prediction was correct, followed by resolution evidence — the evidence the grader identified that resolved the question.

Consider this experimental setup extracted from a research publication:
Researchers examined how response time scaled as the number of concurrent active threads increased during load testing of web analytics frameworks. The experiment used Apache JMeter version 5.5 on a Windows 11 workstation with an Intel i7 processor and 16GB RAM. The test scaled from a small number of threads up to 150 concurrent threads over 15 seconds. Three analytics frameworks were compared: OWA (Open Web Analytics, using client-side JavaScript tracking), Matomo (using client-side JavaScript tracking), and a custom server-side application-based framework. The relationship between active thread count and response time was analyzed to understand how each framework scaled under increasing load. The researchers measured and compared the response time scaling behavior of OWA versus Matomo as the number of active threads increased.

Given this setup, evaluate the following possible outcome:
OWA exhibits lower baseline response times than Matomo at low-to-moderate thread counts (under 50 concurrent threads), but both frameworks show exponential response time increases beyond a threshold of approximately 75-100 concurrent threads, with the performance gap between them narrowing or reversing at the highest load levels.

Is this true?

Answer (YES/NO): NO